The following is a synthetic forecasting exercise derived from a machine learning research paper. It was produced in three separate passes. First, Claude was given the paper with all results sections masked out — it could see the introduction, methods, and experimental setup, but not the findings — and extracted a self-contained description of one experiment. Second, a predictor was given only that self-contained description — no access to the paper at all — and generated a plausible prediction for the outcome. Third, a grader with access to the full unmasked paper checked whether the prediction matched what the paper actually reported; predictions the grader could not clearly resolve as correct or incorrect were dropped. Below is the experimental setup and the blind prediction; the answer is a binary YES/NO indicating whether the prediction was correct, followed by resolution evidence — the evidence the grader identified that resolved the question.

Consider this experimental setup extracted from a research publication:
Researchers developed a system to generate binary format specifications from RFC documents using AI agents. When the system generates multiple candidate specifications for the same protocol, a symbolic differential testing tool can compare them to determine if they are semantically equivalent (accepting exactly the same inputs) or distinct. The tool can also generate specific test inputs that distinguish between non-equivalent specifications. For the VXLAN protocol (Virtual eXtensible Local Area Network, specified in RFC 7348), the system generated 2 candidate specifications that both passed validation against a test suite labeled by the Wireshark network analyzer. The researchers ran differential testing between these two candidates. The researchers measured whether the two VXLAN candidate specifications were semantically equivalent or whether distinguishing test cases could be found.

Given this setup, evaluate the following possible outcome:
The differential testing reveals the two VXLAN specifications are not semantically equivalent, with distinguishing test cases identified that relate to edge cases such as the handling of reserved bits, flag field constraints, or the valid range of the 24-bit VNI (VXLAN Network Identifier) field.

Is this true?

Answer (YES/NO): NO